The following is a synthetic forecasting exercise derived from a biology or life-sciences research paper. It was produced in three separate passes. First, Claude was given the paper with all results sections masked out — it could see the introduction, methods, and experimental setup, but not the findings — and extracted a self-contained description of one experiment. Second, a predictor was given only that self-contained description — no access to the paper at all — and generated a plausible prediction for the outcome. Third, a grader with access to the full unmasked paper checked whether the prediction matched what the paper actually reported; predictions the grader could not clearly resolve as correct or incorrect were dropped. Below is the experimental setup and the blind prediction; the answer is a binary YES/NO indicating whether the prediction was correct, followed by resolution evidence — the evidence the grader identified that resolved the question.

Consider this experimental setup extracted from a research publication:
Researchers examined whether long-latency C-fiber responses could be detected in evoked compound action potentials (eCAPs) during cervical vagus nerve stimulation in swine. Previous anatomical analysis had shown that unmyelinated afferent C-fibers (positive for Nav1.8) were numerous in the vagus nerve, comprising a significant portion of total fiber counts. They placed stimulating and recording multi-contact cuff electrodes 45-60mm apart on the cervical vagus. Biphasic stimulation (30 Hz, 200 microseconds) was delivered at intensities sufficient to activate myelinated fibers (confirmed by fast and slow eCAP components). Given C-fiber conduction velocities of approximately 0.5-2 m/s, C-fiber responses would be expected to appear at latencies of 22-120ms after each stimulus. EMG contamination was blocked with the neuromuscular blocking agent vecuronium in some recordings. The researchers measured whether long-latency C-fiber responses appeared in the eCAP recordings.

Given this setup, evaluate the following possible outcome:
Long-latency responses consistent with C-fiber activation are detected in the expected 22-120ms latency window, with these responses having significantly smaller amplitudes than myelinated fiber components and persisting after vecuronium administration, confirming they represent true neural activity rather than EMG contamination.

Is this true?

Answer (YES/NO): NO